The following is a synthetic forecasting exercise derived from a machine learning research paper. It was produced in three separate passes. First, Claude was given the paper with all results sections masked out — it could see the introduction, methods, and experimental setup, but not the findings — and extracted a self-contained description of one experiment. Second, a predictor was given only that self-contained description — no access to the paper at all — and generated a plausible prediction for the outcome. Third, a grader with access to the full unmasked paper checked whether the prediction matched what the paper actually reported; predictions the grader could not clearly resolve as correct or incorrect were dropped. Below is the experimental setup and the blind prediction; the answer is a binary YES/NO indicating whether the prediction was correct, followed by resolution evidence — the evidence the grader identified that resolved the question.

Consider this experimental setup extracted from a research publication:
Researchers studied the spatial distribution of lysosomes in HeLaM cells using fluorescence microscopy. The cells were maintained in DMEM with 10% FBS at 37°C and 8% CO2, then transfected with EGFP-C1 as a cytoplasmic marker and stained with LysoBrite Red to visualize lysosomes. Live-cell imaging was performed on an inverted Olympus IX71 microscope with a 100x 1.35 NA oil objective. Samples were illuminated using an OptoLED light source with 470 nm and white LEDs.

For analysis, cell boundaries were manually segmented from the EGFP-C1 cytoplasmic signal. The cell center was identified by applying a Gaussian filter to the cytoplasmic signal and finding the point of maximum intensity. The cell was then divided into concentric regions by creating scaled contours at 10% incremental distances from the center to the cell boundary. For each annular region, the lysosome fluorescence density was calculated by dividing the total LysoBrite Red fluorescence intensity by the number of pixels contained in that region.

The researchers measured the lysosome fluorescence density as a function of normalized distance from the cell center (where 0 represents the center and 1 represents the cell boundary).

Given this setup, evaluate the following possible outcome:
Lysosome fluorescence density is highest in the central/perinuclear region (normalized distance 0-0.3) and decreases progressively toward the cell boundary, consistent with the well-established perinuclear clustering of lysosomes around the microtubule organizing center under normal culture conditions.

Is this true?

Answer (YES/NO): YES